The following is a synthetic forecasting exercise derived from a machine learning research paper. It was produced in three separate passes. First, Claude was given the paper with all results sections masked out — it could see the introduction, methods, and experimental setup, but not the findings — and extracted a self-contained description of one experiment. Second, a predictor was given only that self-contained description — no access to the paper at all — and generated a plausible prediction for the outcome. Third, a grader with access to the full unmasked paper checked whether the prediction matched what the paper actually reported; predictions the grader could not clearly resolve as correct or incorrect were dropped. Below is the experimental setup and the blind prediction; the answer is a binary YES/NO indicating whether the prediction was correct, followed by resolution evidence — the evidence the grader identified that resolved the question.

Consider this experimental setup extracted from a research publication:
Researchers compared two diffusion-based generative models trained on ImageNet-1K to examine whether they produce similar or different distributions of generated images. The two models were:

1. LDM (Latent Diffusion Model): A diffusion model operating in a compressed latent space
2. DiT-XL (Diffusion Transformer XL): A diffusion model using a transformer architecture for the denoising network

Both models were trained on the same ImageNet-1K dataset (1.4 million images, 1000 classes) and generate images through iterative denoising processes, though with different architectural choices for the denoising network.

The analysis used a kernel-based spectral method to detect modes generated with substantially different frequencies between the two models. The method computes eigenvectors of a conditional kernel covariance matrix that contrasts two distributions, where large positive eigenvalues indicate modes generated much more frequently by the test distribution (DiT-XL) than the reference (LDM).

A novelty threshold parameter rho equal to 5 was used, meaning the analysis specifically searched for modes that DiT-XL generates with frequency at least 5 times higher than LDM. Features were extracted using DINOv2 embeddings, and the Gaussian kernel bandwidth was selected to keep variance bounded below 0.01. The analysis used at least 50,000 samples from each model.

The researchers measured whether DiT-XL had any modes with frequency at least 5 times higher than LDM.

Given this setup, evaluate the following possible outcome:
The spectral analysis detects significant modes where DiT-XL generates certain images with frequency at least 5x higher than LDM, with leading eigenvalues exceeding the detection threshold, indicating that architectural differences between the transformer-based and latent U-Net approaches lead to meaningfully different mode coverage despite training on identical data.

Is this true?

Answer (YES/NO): NO